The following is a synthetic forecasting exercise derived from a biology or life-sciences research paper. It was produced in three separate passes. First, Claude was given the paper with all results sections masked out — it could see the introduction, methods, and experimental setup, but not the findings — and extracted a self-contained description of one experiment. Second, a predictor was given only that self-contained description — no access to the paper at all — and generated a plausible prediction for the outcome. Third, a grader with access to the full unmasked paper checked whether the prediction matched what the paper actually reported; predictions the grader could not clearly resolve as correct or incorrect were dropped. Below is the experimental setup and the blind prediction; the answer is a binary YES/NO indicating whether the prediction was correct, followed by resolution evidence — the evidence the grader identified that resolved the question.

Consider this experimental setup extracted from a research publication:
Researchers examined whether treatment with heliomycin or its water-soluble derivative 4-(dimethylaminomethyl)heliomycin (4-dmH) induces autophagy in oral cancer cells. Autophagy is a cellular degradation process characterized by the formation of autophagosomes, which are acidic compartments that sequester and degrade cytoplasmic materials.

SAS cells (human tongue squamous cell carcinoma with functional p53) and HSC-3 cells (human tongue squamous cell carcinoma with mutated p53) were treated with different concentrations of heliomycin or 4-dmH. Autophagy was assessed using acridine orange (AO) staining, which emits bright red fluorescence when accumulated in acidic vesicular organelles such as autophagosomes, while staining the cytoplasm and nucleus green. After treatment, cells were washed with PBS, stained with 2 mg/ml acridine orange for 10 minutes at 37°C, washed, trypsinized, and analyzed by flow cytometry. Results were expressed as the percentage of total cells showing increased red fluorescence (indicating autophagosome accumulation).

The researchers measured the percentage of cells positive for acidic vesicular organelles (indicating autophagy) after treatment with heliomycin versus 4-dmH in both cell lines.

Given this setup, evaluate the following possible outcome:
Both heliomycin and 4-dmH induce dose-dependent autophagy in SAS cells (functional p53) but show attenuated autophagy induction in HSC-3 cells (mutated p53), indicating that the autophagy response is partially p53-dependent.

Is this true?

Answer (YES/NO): NO